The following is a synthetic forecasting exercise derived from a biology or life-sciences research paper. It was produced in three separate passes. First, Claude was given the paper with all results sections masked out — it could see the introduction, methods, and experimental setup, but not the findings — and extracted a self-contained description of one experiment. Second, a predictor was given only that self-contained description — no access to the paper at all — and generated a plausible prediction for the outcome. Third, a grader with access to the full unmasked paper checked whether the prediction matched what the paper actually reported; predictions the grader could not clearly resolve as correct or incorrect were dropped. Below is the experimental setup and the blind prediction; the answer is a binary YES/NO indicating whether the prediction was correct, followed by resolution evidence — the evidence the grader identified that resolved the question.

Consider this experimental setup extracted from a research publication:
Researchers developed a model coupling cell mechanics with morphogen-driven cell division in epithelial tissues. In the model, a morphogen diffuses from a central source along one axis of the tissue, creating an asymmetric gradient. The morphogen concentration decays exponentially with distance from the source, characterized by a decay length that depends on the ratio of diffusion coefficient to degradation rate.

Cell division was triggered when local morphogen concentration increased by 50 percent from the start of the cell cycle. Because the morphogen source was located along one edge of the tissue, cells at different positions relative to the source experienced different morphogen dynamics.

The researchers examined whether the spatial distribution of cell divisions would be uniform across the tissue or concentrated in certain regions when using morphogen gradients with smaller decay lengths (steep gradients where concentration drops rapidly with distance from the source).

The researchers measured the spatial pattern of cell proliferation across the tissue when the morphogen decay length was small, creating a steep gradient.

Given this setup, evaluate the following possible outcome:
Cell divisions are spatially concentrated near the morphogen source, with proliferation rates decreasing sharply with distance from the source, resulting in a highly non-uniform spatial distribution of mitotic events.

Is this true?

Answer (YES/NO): YES